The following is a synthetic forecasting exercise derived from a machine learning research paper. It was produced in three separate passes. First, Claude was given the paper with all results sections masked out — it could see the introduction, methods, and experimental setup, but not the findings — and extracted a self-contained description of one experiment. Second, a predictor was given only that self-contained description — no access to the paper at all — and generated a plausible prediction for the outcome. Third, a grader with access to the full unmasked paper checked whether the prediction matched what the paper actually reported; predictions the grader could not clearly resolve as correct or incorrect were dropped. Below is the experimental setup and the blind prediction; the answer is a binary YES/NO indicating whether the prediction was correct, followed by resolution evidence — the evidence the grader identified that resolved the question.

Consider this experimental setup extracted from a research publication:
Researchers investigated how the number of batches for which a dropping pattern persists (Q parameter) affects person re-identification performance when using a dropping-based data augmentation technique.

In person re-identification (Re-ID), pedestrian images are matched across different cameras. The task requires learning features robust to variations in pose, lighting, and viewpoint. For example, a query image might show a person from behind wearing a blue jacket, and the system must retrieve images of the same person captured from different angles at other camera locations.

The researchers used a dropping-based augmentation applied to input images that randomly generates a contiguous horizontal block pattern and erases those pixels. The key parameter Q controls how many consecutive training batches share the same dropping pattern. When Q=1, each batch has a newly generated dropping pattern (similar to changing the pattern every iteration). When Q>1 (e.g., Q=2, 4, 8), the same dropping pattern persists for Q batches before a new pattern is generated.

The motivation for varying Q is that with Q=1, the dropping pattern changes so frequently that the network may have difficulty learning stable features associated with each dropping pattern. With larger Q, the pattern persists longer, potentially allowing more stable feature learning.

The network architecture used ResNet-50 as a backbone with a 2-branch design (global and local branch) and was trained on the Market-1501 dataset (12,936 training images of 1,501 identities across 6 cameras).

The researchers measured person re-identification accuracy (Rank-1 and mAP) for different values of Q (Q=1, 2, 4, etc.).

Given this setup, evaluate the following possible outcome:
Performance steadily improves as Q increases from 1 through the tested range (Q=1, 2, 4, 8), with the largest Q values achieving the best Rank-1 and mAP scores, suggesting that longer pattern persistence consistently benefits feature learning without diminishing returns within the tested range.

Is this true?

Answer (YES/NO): NO